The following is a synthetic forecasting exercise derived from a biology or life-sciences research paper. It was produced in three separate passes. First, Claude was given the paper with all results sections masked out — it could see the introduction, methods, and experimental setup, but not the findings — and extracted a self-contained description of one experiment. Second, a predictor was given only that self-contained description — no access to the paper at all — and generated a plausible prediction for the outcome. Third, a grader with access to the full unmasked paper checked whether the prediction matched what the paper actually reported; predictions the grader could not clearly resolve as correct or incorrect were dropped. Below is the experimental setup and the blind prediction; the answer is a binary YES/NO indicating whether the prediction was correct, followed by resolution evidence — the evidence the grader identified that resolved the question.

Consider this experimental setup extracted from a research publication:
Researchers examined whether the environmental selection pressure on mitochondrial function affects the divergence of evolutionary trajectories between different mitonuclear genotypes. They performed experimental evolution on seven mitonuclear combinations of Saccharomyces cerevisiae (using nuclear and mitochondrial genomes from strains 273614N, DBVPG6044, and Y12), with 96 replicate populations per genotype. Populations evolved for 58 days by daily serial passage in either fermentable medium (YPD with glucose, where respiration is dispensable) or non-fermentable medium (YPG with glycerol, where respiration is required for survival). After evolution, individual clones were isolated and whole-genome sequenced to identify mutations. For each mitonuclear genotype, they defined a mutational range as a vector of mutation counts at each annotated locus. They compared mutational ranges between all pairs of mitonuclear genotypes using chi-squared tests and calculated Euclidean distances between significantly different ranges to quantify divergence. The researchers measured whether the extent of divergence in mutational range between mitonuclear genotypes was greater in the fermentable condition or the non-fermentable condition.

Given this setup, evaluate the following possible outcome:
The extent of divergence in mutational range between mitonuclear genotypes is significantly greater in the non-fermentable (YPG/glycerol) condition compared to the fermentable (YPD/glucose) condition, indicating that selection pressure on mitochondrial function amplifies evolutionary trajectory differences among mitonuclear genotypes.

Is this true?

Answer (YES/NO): NO